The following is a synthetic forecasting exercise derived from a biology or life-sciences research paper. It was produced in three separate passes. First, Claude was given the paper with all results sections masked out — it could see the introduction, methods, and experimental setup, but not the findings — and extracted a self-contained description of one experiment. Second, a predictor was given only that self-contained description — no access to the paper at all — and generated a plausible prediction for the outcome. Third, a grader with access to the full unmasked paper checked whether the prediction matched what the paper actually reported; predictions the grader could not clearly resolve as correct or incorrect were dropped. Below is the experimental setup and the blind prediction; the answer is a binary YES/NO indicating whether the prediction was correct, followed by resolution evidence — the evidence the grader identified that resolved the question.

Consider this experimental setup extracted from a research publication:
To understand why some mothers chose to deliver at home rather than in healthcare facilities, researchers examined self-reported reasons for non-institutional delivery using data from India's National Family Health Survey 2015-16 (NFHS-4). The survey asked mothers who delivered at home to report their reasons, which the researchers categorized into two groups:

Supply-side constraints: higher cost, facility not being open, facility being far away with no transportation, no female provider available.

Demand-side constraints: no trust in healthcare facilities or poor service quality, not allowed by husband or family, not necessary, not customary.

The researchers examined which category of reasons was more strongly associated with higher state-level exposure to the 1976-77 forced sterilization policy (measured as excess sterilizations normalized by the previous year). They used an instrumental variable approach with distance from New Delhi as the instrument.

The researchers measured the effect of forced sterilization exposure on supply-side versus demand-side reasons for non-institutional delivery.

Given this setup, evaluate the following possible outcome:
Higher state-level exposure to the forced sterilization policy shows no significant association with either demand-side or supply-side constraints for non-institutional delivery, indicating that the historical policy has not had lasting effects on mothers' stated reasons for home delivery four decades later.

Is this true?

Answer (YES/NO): NO